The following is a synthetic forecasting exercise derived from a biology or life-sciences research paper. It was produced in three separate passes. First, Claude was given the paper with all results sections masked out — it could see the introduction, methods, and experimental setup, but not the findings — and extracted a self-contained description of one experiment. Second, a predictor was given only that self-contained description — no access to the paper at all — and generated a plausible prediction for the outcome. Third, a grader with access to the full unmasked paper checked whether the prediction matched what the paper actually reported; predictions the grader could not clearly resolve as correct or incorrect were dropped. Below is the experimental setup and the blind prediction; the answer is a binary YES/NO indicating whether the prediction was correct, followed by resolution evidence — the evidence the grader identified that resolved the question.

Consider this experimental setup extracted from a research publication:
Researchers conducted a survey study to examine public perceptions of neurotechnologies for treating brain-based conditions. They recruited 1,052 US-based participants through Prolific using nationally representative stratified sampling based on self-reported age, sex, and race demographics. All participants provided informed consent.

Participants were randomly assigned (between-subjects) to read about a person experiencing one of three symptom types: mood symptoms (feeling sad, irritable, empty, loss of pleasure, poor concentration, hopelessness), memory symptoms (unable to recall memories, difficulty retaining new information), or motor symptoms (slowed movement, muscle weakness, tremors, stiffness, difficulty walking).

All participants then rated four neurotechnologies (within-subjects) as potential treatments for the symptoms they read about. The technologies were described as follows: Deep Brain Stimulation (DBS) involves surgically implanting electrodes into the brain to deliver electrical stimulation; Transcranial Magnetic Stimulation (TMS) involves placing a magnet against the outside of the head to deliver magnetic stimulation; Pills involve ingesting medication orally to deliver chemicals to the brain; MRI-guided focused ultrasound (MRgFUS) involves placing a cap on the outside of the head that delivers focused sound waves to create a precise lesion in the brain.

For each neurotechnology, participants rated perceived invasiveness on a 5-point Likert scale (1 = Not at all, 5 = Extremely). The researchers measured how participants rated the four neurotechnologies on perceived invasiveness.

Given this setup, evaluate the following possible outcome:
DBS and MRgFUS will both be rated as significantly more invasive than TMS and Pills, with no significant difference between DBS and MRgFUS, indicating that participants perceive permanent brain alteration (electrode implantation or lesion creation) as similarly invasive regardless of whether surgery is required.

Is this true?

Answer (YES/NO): NO